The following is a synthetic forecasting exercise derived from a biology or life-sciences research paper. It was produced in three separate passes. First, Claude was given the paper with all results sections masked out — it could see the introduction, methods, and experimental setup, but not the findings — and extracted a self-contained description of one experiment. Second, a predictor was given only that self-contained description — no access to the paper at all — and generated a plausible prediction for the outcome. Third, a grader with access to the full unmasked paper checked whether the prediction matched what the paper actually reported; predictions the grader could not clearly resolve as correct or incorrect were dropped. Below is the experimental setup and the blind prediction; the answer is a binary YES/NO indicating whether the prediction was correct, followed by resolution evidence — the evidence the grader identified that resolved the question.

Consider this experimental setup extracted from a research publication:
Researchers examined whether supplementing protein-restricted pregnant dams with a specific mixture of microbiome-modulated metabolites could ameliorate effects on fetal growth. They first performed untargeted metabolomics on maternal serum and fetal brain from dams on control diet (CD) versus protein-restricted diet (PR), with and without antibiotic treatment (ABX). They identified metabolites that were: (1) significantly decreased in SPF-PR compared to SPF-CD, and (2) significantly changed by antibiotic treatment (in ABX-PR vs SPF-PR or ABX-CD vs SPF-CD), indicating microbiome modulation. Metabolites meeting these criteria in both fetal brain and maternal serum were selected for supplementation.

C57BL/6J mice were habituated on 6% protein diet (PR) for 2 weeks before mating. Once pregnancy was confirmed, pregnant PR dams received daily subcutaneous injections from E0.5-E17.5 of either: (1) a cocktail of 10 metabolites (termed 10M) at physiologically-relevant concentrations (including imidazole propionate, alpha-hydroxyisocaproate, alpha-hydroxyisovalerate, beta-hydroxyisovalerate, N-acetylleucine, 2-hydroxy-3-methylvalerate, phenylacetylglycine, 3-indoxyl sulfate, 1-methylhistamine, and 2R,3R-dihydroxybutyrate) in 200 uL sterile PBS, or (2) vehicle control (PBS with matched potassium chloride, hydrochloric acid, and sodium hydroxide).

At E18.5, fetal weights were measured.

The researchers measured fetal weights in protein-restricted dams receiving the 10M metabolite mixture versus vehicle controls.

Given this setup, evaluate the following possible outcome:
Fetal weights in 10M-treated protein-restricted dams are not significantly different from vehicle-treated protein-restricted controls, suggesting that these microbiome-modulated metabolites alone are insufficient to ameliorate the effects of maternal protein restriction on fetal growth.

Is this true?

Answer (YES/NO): YES